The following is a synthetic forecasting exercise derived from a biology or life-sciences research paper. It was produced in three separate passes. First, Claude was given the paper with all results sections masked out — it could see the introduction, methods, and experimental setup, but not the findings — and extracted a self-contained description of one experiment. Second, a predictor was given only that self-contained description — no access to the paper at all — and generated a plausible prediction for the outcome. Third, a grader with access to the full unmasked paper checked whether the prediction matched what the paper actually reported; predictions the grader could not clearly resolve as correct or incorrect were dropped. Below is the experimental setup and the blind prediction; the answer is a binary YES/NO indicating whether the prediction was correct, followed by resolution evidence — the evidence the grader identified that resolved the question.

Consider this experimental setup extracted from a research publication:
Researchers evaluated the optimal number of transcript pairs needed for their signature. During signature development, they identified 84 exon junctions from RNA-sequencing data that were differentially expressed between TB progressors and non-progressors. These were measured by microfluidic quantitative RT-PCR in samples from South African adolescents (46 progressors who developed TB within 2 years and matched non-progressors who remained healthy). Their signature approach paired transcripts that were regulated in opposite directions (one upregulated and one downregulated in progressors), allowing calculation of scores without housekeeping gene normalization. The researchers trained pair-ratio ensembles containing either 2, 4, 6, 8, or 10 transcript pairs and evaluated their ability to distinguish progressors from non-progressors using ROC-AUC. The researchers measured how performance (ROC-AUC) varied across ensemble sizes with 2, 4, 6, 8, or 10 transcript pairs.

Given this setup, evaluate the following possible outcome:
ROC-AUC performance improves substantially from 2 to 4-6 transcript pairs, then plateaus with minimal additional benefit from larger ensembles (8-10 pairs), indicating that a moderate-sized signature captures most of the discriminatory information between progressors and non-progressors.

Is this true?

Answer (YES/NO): NO